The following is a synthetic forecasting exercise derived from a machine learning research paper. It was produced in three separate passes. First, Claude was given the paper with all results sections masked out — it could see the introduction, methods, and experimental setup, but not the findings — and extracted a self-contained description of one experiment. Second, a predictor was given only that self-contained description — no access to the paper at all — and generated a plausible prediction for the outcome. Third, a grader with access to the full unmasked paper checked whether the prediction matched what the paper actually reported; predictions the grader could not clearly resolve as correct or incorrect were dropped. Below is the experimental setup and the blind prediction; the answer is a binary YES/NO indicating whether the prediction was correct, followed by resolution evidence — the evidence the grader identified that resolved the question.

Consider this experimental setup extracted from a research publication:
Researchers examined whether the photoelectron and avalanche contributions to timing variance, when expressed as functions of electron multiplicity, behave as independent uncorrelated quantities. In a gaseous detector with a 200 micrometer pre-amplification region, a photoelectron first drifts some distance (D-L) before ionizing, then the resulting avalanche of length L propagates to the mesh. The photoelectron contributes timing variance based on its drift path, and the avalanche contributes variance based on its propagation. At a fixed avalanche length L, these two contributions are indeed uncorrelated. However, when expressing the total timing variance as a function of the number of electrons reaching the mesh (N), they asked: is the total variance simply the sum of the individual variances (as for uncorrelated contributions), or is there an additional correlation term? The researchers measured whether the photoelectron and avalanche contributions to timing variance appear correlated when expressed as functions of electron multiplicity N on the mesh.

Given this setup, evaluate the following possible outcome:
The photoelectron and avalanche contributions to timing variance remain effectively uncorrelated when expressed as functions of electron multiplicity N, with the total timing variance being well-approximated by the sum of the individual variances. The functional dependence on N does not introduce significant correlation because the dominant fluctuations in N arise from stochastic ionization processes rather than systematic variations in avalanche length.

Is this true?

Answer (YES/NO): NO